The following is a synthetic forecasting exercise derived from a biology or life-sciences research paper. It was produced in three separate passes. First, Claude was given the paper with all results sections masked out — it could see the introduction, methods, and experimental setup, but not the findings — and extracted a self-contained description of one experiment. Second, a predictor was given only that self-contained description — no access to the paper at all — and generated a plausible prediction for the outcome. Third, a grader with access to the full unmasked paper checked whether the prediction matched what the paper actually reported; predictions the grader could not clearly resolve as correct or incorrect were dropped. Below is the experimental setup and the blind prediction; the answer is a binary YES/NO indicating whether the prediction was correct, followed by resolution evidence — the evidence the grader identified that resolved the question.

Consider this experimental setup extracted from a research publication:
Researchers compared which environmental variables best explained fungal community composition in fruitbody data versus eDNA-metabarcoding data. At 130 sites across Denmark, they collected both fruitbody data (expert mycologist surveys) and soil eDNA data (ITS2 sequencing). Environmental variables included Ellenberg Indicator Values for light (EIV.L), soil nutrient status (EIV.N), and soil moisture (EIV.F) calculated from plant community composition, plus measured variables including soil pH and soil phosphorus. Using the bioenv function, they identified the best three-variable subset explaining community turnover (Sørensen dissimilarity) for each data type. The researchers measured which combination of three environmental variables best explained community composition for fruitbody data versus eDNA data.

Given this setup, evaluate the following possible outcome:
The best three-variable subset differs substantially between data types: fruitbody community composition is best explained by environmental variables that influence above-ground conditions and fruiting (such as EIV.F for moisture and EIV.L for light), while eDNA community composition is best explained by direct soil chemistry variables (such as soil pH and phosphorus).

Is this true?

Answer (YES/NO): NO